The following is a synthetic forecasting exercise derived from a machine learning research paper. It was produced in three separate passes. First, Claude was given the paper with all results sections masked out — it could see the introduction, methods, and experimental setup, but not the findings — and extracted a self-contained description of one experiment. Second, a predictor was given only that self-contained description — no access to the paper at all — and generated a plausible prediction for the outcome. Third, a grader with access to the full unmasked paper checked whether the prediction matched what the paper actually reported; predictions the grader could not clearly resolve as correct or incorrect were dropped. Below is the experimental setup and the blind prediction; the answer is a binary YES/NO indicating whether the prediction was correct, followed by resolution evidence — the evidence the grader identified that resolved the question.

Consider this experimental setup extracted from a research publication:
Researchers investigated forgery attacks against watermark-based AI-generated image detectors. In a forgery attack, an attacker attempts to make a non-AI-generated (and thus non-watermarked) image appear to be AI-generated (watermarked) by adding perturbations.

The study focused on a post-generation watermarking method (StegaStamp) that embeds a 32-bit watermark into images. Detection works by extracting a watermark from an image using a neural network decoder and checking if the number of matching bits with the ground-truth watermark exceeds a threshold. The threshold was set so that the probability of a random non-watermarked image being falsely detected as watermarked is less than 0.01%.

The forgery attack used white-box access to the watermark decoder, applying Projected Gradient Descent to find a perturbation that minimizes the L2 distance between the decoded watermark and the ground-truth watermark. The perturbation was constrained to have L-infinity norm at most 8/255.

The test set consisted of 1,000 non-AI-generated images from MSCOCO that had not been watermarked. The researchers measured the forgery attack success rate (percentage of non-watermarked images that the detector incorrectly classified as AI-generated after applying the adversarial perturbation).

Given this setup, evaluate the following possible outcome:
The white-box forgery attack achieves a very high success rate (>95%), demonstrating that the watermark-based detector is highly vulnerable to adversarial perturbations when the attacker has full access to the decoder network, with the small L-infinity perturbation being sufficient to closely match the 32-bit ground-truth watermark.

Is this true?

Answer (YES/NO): YES